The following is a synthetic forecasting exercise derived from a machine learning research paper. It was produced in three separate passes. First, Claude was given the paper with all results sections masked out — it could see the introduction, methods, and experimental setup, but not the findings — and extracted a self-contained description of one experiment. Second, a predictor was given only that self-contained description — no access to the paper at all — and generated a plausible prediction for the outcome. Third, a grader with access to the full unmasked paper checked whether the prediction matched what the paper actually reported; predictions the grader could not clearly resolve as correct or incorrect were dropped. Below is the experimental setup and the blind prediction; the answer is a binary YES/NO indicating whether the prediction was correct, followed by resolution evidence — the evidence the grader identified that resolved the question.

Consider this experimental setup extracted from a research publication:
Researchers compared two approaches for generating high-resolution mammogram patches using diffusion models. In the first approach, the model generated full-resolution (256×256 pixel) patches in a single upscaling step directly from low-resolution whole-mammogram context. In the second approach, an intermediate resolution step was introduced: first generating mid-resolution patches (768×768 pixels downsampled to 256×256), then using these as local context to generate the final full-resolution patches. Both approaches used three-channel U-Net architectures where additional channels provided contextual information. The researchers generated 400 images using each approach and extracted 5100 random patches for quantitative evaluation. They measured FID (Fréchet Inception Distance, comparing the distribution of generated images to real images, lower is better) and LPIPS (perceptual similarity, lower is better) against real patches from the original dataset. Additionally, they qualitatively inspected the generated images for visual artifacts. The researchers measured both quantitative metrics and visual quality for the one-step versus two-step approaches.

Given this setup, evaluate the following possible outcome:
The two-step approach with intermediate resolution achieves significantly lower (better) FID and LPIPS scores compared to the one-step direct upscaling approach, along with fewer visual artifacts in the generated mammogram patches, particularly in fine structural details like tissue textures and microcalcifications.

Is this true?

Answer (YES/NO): NO